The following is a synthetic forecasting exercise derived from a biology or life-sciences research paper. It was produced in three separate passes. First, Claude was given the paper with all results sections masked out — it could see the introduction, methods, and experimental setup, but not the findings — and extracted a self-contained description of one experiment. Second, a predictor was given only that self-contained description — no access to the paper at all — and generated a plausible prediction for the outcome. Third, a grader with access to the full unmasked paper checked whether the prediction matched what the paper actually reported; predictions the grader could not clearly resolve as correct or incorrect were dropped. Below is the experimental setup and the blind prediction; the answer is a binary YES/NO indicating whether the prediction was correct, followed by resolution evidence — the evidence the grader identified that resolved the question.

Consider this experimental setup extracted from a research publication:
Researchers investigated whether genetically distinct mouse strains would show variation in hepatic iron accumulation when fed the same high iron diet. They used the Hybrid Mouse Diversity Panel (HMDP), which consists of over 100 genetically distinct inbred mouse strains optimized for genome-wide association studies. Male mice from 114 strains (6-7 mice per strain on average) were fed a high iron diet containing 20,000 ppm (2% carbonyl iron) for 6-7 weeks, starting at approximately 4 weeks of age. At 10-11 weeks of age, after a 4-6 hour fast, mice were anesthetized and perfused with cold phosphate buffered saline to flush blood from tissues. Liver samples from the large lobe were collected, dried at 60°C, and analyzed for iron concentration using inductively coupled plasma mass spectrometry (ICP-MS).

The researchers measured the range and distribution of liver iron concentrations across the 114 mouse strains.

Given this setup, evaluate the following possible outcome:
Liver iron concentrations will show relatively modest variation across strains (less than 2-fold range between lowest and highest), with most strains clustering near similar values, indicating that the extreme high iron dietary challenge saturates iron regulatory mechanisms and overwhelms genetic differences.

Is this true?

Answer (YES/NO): NO